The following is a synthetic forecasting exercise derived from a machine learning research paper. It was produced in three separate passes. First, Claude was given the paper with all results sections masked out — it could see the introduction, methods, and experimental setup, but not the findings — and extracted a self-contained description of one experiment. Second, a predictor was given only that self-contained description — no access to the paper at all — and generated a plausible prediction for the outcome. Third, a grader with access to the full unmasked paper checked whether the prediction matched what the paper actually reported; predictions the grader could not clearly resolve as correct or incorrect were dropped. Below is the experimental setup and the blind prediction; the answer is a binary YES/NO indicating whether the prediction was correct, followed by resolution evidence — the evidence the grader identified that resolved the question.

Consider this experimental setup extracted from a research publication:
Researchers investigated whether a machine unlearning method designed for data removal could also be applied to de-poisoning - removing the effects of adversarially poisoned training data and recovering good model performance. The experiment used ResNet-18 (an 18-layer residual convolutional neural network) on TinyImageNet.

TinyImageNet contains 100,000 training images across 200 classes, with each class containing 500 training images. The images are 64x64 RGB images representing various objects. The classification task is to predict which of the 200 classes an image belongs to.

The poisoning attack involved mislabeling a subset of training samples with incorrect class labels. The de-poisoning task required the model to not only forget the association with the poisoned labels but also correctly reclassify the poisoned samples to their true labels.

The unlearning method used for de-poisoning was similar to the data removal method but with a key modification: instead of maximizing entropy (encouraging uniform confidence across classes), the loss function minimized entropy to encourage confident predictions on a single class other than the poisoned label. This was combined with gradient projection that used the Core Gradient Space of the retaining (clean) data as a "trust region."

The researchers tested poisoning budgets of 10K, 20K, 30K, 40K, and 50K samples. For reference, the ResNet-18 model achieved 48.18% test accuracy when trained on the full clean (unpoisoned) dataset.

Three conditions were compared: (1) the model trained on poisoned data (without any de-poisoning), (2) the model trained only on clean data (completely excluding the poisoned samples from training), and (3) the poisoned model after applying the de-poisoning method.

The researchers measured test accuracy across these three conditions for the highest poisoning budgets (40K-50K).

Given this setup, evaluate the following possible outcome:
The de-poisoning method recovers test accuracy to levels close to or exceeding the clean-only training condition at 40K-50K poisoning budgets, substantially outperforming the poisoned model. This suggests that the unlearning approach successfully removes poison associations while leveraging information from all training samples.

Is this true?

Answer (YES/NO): YES